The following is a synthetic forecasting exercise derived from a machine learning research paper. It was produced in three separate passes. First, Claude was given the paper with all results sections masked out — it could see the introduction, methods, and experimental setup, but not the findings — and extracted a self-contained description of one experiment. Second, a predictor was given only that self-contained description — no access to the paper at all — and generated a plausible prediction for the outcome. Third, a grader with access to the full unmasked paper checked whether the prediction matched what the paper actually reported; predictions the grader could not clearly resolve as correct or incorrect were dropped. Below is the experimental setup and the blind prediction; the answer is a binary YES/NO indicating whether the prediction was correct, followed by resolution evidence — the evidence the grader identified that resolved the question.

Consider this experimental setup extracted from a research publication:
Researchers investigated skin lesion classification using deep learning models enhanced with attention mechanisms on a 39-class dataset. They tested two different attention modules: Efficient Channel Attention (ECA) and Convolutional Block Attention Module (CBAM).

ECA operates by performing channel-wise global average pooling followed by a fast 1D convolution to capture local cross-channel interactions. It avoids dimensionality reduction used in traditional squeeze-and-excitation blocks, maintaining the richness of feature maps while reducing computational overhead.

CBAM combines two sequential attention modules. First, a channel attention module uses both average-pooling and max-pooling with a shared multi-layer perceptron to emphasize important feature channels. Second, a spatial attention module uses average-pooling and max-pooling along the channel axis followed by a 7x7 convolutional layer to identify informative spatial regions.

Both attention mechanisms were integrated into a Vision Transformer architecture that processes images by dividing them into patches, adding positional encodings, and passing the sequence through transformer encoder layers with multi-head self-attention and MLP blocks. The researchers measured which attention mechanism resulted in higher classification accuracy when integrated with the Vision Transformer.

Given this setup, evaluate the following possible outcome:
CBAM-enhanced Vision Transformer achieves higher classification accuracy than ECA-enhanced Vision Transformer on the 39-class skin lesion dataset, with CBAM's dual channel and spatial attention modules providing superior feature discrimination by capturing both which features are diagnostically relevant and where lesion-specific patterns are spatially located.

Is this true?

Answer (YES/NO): YES